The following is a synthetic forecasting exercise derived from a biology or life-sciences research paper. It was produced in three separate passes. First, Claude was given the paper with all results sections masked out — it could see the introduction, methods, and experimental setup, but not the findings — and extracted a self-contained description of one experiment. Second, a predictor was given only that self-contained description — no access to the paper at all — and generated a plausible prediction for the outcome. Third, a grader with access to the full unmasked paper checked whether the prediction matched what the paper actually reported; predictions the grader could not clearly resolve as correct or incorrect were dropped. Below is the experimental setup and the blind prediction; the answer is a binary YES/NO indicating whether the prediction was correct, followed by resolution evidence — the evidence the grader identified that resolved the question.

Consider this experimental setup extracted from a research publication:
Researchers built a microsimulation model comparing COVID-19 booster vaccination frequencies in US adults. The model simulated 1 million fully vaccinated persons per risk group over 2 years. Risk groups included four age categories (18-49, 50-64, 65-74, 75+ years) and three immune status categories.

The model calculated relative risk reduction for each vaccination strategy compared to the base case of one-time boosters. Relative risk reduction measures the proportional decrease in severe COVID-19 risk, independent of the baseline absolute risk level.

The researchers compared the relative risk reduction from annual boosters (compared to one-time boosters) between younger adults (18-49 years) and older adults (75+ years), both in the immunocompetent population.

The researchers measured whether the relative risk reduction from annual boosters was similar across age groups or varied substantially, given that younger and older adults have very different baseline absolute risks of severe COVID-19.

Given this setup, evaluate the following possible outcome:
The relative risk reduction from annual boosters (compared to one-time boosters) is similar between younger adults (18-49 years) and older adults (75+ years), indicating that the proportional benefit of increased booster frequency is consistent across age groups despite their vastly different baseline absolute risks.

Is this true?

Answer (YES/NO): YES